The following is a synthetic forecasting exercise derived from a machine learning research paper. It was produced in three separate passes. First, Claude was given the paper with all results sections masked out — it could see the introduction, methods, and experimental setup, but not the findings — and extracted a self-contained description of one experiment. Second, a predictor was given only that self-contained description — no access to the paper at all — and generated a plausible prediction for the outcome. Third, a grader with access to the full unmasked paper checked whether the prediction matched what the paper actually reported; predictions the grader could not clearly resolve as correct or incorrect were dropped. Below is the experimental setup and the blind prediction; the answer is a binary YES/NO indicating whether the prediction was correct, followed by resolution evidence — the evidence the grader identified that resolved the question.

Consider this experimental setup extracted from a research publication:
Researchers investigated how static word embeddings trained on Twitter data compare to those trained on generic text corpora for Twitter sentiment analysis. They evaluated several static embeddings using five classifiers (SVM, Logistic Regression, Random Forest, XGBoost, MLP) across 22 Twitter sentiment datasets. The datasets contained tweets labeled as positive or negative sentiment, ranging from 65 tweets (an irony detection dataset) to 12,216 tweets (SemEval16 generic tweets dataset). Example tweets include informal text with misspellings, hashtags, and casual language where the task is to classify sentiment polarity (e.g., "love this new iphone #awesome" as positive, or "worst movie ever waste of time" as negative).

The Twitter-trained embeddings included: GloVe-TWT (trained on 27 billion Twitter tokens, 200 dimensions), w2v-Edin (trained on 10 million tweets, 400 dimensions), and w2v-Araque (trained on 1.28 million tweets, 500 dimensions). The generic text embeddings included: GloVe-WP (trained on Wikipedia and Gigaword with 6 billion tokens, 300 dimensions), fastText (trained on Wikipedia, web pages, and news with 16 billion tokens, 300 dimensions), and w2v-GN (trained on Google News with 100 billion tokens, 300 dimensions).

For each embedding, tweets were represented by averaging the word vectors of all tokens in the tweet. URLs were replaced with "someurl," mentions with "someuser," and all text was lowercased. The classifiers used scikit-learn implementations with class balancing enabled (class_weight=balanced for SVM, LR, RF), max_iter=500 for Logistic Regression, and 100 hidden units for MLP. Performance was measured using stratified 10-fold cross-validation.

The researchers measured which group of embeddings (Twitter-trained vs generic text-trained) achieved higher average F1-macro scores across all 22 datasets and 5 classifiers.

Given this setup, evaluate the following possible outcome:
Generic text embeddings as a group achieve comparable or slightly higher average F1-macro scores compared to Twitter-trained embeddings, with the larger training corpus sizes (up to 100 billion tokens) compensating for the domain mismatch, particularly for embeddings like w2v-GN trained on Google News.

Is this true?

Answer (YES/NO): NO